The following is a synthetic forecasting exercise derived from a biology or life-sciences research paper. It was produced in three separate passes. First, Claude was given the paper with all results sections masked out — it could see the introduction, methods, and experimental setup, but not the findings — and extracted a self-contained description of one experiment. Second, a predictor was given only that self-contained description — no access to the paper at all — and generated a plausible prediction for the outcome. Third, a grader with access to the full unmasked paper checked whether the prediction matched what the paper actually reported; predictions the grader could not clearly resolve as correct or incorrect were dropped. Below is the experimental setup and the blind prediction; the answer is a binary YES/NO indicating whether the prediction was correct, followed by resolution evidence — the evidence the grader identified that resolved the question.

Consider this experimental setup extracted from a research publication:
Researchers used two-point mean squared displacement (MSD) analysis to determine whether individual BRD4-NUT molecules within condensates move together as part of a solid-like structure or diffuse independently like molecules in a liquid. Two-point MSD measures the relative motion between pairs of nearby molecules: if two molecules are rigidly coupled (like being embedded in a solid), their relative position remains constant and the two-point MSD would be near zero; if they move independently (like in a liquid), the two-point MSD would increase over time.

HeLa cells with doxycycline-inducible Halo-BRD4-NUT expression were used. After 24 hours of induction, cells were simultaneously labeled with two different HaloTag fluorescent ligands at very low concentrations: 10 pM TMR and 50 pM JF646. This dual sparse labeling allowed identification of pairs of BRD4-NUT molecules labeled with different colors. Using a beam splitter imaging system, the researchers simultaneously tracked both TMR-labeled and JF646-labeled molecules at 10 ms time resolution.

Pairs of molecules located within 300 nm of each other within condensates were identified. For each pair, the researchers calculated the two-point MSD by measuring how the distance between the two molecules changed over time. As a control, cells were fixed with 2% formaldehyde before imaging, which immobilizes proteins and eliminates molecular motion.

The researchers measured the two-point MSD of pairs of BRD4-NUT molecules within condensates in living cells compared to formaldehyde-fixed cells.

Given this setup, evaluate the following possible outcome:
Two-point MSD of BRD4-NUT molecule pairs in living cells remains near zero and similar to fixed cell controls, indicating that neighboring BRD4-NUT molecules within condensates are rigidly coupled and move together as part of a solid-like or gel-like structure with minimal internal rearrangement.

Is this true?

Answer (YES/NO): NO